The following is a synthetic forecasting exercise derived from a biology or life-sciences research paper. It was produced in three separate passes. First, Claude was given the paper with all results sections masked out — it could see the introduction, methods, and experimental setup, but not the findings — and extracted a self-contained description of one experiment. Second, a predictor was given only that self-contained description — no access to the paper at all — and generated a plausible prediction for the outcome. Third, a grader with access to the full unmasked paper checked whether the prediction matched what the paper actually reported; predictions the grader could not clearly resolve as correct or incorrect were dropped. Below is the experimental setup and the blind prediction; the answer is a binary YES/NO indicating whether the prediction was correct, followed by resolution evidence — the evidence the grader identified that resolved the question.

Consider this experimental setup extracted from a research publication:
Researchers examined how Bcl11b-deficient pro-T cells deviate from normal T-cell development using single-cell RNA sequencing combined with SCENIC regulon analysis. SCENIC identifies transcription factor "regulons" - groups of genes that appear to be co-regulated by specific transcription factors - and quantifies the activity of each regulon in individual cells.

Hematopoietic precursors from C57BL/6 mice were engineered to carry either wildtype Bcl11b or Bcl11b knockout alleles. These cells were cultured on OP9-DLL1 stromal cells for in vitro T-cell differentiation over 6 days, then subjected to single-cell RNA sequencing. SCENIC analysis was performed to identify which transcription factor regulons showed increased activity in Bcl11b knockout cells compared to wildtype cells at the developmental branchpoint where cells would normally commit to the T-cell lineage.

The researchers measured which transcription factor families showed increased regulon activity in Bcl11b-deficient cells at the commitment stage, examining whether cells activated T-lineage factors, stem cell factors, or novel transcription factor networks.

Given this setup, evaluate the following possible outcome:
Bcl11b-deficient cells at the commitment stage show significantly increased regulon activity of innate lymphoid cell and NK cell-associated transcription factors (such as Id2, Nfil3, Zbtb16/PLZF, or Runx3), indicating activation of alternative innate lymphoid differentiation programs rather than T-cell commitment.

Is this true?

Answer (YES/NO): YES